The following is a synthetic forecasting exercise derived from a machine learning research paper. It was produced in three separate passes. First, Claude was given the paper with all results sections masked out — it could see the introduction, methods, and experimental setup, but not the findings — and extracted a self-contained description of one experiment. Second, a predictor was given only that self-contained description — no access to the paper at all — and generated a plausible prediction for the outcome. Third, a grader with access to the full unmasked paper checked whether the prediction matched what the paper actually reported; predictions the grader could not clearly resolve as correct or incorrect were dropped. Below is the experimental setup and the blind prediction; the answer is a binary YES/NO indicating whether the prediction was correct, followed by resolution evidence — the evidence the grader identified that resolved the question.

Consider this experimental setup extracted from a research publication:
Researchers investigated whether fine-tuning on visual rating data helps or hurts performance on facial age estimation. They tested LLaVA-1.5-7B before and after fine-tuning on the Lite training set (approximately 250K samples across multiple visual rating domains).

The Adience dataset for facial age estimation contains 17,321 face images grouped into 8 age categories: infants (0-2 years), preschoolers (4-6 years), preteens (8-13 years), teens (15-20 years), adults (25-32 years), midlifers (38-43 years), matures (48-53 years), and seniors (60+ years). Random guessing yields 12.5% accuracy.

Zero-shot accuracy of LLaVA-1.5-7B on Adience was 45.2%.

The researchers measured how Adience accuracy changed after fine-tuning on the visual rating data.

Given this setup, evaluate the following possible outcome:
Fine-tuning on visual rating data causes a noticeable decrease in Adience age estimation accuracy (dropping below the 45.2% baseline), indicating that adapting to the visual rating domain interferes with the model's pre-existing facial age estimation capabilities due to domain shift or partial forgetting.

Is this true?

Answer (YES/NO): YES